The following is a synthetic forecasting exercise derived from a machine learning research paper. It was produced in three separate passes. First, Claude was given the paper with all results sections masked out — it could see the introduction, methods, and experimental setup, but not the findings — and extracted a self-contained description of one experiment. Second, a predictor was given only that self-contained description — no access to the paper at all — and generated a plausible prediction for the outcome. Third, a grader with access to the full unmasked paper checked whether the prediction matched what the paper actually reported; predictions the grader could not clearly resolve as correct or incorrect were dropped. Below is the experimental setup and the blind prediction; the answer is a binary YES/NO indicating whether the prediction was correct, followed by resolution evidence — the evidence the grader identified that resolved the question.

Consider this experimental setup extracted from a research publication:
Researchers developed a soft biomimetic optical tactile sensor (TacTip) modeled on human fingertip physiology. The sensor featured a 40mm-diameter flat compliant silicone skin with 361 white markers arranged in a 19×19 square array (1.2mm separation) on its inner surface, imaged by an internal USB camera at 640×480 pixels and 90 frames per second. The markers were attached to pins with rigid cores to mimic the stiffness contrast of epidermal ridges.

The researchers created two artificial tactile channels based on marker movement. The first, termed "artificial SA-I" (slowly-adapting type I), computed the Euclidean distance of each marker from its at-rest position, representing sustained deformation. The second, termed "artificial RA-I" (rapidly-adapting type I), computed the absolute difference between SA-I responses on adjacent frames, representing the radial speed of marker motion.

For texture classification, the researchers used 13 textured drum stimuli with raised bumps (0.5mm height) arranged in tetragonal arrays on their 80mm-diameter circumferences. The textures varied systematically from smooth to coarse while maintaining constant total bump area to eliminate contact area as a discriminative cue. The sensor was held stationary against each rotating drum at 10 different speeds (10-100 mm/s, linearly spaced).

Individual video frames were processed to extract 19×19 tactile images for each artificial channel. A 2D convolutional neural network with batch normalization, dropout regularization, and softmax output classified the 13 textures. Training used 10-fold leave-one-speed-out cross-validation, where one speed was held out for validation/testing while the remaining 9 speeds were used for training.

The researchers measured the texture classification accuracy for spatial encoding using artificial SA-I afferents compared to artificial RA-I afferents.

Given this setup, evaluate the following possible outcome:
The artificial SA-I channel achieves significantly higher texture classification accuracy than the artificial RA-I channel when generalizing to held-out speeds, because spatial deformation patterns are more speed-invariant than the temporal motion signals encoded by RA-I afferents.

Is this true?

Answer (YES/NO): NO